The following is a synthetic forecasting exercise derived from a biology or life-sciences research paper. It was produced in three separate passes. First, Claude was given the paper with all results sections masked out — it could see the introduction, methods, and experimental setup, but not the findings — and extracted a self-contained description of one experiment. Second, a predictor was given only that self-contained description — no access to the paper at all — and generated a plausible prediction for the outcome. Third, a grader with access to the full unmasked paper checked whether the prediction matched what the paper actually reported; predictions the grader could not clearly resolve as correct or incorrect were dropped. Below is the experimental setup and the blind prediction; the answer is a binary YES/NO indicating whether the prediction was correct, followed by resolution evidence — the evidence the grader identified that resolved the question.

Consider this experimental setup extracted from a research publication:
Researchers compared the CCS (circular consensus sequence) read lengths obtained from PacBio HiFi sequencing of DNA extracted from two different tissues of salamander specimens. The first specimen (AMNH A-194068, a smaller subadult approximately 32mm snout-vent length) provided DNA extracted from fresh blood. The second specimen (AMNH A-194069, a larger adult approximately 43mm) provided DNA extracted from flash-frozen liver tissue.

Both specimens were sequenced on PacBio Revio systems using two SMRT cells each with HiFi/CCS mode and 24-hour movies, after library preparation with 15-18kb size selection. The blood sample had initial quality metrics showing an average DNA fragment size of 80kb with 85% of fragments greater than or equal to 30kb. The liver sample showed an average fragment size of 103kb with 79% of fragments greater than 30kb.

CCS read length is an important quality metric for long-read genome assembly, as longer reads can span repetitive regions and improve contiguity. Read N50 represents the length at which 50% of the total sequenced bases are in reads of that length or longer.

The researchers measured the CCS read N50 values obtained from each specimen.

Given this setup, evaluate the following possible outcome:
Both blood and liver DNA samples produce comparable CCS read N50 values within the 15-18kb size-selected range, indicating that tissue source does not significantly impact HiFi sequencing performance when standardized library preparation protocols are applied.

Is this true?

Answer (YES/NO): NO